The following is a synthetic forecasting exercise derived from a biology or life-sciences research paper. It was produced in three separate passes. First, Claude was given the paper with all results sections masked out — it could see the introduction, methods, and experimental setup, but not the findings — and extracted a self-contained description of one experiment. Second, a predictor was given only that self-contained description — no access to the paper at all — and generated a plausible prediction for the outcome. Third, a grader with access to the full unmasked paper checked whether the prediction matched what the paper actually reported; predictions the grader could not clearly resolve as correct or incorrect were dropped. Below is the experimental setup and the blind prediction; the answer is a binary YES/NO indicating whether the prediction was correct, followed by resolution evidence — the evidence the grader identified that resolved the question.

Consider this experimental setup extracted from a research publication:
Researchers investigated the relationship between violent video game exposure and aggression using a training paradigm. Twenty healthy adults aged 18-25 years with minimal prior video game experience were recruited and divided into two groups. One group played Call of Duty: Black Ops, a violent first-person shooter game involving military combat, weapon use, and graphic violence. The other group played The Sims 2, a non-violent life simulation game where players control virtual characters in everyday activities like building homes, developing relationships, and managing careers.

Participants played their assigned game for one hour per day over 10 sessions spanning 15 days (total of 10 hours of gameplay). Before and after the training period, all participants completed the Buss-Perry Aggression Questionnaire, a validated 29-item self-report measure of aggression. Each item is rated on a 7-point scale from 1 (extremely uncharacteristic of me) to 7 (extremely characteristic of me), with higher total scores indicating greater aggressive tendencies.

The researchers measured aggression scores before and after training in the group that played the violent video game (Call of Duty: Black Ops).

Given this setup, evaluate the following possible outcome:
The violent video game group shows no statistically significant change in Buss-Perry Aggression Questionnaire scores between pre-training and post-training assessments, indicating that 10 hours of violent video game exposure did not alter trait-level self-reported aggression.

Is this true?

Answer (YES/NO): YES